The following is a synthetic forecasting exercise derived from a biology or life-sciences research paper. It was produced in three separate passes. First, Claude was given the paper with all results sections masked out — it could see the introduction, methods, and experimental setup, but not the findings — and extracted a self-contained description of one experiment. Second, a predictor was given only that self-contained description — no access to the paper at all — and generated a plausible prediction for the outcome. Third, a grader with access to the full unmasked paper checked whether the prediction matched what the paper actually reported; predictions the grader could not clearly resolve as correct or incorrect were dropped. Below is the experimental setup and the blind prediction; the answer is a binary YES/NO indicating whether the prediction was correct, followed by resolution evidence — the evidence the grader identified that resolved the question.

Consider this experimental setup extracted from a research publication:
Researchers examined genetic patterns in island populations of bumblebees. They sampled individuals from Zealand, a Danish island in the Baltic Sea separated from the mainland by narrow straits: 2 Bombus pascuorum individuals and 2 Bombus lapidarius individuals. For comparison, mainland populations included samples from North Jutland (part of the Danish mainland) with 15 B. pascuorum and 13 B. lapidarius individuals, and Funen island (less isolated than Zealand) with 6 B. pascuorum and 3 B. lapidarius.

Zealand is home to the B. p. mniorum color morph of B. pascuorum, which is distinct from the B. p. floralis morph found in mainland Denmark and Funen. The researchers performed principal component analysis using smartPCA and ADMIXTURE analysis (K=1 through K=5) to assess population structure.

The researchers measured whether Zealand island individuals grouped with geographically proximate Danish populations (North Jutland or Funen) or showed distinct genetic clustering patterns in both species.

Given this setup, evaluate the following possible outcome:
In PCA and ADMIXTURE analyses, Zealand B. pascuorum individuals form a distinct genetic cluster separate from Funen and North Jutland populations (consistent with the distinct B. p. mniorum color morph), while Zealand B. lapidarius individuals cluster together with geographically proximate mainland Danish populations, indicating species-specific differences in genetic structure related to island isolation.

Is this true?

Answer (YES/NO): NO